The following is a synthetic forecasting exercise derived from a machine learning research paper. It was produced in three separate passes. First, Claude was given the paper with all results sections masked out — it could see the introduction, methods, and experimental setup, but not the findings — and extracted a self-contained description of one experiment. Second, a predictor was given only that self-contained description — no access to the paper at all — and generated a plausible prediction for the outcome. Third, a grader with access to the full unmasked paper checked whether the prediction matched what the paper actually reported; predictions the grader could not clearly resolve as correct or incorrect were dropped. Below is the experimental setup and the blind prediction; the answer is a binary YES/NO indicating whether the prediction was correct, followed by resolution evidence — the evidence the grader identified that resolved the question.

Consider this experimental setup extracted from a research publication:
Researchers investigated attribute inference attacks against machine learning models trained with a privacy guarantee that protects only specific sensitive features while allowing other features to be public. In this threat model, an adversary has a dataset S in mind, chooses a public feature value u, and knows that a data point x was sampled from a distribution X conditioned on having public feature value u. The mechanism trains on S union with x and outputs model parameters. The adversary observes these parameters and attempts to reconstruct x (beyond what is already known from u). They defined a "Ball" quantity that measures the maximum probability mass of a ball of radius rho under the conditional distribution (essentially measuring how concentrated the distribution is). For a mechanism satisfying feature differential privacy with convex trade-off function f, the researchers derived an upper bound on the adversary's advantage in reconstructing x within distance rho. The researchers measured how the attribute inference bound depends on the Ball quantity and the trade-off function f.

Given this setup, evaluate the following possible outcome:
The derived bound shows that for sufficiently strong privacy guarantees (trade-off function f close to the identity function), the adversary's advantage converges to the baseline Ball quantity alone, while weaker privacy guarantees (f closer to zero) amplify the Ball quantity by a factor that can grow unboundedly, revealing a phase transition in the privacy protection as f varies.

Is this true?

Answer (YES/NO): NO